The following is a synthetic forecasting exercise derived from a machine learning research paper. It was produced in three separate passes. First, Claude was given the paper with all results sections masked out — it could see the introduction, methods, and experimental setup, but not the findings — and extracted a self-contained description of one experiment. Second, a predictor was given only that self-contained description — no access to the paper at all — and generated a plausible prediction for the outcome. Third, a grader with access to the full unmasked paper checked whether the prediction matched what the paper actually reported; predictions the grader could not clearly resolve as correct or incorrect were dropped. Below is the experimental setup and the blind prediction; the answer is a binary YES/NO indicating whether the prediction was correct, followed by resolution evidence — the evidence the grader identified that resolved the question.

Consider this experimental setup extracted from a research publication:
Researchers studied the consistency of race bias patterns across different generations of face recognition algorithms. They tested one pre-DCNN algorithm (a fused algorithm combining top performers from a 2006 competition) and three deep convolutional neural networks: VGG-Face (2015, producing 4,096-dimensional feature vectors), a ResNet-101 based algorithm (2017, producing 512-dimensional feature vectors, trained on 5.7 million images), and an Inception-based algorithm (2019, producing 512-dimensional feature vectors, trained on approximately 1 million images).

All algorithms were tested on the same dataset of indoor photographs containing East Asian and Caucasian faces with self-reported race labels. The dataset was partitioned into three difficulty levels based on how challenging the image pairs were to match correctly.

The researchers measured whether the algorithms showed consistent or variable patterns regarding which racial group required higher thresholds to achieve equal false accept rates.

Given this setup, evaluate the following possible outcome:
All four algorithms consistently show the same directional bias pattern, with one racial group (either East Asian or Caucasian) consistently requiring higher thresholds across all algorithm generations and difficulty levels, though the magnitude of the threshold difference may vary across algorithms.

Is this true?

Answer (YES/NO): YES